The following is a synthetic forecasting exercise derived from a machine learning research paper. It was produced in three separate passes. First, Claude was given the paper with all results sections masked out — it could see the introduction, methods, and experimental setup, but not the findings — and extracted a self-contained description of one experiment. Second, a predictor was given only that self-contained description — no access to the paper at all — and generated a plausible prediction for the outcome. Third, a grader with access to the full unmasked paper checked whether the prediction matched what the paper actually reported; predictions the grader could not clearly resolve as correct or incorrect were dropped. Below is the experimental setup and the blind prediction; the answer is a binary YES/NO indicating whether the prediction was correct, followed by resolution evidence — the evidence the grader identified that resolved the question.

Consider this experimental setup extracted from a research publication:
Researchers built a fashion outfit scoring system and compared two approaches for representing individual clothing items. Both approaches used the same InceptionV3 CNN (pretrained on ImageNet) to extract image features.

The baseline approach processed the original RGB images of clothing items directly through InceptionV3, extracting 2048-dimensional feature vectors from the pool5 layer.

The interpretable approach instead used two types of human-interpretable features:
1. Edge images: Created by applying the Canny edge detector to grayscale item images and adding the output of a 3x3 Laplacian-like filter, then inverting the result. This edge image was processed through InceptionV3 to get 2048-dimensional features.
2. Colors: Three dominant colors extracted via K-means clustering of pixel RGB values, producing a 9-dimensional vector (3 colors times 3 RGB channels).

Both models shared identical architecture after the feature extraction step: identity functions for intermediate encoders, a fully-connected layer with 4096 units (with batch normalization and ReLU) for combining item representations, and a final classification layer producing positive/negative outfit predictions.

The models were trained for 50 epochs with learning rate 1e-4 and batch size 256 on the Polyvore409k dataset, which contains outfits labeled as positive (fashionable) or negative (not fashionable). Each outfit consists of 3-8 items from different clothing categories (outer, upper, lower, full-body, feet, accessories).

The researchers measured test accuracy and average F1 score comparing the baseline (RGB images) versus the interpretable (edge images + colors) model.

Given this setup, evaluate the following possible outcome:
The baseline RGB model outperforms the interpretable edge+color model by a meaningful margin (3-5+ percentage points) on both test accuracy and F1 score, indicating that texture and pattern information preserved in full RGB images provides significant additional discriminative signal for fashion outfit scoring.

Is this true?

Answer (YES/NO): NO